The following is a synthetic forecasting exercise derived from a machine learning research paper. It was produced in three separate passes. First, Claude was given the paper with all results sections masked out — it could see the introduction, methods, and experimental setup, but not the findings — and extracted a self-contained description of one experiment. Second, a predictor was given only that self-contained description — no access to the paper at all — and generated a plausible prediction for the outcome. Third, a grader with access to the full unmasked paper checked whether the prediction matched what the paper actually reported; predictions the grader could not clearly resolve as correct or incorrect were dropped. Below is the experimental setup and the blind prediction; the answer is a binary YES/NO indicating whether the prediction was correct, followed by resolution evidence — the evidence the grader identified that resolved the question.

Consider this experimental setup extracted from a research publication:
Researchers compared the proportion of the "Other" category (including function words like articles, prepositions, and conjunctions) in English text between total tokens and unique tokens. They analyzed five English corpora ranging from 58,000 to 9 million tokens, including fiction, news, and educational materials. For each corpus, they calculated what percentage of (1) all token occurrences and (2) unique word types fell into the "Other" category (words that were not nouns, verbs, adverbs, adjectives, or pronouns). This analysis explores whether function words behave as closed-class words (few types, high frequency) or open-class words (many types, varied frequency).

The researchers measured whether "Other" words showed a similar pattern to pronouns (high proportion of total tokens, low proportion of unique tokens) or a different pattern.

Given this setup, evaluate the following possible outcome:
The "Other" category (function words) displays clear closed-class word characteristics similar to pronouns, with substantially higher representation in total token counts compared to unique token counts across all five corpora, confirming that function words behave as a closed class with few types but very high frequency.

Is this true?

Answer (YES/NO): YES